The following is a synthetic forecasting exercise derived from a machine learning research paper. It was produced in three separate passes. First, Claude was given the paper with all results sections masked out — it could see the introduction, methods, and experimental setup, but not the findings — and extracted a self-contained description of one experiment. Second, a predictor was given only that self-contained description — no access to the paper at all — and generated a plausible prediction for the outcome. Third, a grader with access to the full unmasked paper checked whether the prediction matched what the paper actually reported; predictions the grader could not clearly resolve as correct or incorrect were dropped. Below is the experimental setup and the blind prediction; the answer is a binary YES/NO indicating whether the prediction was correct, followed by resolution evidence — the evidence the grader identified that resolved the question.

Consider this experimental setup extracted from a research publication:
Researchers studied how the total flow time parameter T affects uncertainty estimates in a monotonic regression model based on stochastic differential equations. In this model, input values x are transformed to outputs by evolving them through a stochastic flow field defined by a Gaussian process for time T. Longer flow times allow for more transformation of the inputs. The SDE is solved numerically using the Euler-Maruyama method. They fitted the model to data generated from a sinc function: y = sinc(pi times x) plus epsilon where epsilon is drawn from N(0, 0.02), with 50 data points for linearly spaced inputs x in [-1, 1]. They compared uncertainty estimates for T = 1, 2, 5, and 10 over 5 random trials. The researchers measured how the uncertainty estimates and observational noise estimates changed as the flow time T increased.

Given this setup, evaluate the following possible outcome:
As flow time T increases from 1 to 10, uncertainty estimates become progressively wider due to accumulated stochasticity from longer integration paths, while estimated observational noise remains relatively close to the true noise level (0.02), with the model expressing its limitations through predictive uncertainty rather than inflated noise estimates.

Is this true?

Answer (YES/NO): NO